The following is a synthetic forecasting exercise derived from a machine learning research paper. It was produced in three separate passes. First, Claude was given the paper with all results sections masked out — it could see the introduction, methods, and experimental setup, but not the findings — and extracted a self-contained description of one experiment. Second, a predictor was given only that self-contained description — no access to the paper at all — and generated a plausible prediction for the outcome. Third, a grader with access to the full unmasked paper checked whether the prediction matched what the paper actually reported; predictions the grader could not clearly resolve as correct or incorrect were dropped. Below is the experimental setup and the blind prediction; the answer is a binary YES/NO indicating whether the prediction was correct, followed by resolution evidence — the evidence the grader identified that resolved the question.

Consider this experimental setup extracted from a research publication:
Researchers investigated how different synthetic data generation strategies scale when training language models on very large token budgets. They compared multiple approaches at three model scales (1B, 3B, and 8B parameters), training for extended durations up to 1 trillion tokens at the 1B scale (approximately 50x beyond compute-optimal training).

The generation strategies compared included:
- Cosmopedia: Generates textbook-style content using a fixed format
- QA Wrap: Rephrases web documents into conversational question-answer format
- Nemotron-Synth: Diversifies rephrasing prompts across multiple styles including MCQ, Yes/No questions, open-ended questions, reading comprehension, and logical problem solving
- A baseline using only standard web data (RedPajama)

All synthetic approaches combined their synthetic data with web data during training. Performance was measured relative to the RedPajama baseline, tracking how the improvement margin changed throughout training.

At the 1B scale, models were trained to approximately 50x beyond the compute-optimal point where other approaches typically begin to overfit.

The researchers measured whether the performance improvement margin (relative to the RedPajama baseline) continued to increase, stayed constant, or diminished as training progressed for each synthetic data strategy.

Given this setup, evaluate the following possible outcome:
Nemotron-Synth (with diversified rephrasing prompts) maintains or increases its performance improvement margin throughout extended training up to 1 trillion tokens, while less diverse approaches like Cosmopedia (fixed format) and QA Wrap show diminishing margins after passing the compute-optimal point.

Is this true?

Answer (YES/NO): NO